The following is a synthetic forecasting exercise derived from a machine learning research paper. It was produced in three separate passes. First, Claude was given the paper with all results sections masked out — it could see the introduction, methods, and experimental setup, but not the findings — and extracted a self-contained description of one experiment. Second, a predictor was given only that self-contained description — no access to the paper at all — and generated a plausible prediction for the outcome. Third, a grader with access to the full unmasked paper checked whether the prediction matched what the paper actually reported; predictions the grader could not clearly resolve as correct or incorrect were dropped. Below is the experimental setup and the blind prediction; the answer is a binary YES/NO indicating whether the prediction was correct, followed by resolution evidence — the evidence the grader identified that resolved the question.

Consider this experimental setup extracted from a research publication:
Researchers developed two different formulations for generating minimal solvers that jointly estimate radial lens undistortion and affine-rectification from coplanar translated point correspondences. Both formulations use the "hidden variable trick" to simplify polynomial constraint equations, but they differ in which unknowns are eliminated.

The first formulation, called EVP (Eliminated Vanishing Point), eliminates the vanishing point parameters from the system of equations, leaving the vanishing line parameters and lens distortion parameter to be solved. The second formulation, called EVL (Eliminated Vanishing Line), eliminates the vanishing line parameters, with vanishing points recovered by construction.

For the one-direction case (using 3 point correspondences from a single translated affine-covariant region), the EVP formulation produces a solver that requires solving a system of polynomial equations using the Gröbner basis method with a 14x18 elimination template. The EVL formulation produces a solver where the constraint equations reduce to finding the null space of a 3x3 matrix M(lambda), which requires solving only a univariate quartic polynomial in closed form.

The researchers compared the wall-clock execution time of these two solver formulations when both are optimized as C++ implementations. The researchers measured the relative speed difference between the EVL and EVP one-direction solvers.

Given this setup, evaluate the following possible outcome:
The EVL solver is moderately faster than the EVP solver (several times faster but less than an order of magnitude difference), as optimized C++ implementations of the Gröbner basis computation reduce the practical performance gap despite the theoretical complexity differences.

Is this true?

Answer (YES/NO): YES